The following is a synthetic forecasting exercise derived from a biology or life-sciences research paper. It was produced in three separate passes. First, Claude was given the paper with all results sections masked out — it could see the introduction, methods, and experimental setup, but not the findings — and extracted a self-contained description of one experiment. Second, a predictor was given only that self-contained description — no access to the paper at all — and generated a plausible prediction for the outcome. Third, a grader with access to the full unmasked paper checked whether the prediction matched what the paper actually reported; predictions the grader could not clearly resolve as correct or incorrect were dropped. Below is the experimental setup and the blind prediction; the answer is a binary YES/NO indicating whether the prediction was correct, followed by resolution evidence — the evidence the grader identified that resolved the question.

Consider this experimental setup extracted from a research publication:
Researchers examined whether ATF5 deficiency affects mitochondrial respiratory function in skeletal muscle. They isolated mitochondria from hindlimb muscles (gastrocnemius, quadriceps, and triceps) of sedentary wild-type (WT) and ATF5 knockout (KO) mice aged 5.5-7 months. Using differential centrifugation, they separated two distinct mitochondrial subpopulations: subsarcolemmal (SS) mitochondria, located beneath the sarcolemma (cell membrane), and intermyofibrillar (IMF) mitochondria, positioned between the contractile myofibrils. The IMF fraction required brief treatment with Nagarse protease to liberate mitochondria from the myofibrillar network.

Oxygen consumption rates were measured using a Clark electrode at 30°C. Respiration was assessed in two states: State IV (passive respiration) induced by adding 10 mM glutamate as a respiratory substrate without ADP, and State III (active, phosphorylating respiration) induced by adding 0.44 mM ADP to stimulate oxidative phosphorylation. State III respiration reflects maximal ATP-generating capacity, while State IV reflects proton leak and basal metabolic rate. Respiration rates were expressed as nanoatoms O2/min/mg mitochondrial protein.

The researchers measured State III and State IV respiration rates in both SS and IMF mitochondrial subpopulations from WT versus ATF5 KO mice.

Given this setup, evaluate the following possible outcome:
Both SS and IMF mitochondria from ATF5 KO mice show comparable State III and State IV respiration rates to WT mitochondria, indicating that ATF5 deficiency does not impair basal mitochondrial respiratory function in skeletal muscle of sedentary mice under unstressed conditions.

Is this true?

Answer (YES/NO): NO